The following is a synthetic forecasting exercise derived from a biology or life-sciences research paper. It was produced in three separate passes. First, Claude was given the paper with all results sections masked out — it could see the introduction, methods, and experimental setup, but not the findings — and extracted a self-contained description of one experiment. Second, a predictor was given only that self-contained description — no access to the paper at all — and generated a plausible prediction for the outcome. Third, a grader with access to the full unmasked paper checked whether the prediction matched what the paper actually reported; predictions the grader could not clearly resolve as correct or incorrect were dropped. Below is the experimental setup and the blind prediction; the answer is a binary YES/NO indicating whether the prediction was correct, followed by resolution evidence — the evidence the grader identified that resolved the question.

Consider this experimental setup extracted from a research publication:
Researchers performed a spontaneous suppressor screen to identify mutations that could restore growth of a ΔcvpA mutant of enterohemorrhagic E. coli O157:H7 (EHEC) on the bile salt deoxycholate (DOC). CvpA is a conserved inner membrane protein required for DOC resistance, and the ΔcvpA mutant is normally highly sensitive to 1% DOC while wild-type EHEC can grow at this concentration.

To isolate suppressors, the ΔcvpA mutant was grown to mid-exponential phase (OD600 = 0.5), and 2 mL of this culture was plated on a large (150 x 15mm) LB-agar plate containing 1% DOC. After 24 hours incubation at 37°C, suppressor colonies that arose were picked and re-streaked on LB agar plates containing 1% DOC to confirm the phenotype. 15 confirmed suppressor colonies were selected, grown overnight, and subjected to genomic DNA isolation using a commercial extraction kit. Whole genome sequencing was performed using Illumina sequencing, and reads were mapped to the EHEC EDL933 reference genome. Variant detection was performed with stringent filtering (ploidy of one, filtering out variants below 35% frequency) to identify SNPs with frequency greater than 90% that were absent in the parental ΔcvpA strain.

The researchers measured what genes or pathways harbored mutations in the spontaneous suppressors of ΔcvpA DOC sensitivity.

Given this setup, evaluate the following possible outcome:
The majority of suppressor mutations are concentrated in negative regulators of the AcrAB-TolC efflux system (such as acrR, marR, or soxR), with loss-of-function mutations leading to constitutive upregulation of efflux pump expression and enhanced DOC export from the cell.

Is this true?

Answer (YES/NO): NO